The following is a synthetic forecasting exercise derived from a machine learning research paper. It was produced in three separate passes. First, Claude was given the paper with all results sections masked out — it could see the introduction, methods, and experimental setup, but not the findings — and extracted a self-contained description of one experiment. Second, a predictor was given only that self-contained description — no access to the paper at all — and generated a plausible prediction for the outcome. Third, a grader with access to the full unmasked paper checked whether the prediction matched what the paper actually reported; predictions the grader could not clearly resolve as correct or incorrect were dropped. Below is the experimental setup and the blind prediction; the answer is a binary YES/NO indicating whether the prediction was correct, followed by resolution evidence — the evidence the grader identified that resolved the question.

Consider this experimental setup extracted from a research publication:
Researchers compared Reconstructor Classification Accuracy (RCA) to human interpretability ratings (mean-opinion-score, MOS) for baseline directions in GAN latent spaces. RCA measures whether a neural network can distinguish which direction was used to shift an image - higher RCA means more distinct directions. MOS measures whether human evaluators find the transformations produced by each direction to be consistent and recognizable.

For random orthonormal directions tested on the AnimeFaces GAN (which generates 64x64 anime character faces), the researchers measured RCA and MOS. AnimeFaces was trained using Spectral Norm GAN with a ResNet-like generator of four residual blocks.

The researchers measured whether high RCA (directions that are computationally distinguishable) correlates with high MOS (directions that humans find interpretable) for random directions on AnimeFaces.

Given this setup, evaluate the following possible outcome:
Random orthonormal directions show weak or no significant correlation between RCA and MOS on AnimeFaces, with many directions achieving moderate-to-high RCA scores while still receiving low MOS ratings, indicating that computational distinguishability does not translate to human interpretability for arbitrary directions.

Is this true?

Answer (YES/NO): YES